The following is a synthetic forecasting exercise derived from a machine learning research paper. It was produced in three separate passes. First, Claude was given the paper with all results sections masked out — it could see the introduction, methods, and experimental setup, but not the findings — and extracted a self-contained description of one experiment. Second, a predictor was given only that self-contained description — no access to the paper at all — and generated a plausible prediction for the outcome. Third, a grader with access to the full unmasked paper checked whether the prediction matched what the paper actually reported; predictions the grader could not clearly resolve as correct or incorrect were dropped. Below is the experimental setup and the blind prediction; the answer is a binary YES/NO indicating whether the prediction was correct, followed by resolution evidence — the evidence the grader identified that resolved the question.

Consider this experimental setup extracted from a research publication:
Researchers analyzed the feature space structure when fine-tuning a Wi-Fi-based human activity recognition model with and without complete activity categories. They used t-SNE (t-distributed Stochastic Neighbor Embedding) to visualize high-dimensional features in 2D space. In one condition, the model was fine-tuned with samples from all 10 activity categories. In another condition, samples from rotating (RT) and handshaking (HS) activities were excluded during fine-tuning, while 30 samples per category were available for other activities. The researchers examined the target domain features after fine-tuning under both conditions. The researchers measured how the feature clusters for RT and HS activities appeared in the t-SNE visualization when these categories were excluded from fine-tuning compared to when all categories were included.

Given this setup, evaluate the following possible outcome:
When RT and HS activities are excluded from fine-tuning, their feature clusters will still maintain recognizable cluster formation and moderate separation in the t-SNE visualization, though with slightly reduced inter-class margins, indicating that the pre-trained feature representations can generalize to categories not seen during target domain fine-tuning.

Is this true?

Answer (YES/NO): NO